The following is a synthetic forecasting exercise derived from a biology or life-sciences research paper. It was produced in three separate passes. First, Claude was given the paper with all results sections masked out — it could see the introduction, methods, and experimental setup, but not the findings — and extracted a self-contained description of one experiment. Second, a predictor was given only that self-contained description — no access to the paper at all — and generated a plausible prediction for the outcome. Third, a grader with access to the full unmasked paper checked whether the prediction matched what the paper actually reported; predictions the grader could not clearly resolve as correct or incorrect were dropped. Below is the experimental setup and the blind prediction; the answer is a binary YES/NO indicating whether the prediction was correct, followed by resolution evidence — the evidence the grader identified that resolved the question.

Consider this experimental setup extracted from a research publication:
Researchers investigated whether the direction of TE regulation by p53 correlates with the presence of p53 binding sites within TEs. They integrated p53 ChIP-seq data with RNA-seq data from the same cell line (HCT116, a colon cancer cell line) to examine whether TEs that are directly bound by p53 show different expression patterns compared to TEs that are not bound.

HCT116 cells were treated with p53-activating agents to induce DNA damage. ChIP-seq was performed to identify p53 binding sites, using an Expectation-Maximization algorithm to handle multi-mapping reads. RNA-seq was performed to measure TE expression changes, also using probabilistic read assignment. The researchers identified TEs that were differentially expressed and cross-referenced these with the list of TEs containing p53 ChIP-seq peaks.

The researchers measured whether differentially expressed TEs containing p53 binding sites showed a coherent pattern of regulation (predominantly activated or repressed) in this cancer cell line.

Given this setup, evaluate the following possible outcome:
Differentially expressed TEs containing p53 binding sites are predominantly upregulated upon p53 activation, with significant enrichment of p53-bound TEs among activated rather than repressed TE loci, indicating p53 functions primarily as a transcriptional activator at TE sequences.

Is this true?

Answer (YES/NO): NO